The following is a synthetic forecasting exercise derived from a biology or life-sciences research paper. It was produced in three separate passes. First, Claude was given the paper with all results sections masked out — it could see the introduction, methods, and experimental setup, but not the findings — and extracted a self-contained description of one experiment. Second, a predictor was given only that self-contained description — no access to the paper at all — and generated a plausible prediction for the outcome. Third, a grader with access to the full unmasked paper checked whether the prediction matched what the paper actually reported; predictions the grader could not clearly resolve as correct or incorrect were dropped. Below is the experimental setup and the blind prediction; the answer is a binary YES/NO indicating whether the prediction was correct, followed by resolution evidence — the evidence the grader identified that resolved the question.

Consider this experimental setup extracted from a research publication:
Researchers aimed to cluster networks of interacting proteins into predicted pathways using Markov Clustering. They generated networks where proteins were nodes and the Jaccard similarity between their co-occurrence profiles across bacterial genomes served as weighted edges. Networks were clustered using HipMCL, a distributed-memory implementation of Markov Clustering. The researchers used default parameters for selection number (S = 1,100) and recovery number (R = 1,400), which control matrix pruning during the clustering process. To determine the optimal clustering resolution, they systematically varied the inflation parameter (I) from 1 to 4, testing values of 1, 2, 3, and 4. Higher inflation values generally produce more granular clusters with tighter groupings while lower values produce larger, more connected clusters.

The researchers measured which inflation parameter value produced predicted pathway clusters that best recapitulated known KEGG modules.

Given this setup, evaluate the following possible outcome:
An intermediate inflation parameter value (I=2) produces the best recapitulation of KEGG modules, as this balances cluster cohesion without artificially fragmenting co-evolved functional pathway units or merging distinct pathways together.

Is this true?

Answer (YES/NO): NO